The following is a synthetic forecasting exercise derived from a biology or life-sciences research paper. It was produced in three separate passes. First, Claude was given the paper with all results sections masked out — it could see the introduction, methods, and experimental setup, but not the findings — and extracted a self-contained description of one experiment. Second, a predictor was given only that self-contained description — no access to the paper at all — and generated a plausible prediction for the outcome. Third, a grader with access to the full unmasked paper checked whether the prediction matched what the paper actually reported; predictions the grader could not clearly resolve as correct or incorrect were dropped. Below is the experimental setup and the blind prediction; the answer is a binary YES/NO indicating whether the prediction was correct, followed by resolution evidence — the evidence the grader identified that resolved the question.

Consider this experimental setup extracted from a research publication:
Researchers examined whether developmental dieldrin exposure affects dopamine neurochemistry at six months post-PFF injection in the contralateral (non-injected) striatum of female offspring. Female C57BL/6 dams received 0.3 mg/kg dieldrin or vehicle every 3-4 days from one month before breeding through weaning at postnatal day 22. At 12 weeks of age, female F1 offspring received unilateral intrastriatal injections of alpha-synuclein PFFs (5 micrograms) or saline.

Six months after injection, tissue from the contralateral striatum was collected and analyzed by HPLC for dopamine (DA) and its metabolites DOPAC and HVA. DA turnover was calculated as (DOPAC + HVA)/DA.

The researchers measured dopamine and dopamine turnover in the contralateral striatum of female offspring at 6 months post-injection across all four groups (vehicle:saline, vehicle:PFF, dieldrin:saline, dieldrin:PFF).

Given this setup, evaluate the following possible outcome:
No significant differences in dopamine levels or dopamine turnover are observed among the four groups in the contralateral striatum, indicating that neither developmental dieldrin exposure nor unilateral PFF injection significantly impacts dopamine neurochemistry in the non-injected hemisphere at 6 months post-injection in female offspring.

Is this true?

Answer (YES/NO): YES